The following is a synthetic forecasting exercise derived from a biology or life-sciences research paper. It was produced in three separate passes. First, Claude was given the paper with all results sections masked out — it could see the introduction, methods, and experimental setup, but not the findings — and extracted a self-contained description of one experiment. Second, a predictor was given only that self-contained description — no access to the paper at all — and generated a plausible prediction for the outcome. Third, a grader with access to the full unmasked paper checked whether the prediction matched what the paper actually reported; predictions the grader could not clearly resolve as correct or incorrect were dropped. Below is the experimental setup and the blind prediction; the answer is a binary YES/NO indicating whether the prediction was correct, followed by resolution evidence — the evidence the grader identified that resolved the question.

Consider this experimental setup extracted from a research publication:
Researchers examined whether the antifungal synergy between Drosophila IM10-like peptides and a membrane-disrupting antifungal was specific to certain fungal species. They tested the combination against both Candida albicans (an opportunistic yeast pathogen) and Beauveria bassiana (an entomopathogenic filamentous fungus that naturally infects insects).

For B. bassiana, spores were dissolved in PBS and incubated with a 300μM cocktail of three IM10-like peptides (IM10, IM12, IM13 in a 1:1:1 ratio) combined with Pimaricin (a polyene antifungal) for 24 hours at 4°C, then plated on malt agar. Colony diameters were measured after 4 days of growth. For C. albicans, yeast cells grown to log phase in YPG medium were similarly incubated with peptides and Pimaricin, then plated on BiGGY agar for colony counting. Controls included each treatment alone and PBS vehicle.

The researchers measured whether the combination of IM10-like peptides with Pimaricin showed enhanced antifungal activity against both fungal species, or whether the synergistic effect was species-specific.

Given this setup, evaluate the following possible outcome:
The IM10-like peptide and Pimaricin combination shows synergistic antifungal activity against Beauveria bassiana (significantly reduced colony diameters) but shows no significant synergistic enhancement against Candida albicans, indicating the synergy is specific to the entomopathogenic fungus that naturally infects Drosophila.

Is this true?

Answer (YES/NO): NO